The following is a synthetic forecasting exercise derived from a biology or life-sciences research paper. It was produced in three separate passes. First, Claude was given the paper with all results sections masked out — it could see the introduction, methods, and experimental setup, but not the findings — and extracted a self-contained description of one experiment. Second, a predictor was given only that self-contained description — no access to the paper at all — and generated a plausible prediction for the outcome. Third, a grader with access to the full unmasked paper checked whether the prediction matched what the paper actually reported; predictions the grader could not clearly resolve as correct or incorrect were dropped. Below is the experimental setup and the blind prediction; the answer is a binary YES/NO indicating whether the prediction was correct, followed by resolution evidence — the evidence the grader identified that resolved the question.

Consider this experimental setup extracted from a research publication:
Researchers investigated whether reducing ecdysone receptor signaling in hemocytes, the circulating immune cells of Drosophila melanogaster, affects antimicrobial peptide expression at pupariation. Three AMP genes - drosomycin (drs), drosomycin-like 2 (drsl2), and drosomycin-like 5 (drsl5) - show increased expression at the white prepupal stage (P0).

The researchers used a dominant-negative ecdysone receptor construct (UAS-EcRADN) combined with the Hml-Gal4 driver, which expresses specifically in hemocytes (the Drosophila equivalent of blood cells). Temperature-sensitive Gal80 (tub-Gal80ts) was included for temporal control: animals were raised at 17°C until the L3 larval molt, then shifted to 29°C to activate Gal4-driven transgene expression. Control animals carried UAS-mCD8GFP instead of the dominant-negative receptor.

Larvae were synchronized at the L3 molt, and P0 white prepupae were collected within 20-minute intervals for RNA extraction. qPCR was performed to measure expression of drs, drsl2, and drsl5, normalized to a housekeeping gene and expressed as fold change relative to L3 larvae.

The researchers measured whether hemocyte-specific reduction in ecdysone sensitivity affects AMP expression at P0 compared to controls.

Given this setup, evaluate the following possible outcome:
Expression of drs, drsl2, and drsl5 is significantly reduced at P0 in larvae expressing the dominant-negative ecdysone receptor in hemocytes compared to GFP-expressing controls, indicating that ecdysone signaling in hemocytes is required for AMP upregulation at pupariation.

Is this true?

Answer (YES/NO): NO